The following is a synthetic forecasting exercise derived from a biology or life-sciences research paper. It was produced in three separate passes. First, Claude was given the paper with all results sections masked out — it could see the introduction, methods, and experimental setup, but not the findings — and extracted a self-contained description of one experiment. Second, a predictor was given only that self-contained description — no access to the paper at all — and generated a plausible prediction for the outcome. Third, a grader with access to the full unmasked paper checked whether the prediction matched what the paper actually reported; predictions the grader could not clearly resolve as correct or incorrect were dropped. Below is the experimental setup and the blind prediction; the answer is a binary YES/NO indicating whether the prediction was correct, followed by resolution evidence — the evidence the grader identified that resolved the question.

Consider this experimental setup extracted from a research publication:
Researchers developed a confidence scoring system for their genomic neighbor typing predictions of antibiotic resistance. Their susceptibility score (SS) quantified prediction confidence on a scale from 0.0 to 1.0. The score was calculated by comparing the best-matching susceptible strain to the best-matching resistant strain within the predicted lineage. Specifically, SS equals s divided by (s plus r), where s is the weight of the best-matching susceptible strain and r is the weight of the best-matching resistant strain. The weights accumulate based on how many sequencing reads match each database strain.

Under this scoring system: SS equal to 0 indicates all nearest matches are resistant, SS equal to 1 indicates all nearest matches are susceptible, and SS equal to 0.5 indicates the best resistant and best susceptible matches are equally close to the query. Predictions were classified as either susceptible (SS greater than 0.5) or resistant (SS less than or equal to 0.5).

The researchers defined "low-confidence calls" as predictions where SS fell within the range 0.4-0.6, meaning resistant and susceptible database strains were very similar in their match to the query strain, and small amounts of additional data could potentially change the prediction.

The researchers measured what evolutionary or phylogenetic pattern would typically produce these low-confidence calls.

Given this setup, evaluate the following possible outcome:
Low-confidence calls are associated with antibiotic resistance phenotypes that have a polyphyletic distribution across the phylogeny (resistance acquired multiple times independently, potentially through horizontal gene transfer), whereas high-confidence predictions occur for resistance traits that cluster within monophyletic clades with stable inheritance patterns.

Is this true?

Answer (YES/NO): NO